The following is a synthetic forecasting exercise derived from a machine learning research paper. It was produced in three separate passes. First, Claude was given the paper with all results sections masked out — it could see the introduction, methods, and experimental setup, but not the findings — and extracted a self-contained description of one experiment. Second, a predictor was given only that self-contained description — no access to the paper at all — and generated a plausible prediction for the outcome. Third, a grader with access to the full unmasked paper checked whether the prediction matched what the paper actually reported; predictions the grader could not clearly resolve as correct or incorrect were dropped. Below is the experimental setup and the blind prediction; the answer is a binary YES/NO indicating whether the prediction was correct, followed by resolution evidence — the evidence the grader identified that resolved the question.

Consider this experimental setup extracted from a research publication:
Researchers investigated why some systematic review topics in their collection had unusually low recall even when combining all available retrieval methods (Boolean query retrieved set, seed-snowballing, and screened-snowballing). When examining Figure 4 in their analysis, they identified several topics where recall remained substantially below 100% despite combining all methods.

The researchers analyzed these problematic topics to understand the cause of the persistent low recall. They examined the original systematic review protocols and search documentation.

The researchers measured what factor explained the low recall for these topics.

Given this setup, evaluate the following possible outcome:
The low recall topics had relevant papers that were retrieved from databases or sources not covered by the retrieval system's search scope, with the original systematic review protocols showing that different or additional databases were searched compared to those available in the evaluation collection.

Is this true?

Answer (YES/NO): YES